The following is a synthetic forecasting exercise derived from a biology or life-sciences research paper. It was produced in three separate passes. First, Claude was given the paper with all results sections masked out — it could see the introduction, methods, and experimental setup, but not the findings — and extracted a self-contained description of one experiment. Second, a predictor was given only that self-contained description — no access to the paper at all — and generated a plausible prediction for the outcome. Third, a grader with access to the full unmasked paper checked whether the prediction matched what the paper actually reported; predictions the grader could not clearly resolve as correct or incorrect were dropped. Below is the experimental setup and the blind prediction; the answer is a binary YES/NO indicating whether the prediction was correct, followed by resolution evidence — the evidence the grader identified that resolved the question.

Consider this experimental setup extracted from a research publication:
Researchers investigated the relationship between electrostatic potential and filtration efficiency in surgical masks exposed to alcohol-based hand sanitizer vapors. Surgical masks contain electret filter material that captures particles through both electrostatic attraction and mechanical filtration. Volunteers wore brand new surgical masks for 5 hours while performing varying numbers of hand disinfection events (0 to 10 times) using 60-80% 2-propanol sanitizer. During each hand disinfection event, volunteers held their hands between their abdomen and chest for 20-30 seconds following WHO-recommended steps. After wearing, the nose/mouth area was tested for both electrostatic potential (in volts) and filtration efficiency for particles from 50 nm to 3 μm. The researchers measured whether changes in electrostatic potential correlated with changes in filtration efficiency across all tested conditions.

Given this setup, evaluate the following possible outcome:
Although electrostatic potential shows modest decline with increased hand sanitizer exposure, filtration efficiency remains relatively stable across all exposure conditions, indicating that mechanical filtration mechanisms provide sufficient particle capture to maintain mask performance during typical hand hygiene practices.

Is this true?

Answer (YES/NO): NO